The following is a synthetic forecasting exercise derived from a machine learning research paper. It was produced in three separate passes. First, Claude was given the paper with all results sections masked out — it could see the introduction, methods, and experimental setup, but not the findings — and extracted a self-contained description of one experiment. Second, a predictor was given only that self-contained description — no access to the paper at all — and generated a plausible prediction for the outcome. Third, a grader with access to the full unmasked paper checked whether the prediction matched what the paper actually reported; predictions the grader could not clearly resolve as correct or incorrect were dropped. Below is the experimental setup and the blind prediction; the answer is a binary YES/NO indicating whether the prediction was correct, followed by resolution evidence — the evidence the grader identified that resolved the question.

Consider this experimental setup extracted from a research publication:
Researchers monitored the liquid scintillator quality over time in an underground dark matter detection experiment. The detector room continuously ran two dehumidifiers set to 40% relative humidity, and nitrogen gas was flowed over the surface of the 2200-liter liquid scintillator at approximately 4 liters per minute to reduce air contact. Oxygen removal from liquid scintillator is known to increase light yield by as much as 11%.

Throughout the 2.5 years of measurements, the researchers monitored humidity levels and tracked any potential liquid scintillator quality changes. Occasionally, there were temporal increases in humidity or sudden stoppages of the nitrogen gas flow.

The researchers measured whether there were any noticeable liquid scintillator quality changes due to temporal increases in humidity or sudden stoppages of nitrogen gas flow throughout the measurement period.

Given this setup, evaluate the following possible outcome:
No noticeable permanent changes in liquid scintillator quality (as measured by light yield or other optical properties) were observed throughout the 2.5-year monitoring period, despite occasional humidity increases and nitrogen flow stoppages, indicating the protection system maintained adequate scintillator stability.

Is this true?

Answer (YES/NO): YES